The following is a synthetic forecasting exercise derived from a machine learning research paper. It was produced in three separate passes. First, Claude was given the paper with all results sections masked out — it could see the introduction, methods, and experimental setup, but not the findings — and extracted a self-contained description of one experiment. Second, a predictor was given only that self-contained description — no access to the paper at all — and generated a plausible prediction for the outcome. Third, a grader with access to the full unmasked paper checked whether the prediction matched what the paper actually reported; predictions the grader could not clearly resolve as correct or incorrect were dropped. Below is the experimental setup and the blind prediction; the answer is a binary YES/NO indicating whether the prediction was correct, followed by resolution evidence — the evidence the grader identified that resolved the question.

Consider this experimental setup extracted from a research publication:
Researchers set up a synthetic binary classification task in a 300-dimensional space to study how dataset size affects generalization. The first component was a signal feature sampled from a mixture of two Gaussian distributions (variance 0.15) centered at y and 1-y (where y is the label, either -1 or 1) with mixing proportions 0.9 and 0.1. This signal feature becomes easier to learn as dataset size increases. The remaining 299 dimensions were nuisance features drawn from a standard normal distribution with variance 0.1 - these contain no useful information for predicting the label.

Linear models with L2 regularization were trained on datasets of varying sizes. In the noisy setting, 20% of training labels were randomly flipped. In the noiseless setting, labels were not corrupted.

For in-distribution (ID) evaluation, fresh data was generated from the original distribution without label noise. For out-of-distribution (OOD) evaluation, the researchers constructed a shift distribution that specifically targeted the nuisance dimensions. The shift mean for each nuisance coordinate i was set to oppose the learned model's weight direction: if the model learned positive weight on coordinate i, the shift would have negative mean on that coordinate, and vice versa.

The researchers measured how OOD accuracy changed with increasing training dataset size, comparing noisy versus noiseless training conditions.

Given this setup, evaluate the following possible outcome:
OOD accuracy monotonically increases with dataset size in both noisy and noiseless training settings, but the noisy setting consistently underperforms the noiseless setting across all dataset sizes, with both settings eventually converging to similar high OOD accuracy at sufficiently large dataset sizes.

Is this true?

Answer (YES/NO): NO